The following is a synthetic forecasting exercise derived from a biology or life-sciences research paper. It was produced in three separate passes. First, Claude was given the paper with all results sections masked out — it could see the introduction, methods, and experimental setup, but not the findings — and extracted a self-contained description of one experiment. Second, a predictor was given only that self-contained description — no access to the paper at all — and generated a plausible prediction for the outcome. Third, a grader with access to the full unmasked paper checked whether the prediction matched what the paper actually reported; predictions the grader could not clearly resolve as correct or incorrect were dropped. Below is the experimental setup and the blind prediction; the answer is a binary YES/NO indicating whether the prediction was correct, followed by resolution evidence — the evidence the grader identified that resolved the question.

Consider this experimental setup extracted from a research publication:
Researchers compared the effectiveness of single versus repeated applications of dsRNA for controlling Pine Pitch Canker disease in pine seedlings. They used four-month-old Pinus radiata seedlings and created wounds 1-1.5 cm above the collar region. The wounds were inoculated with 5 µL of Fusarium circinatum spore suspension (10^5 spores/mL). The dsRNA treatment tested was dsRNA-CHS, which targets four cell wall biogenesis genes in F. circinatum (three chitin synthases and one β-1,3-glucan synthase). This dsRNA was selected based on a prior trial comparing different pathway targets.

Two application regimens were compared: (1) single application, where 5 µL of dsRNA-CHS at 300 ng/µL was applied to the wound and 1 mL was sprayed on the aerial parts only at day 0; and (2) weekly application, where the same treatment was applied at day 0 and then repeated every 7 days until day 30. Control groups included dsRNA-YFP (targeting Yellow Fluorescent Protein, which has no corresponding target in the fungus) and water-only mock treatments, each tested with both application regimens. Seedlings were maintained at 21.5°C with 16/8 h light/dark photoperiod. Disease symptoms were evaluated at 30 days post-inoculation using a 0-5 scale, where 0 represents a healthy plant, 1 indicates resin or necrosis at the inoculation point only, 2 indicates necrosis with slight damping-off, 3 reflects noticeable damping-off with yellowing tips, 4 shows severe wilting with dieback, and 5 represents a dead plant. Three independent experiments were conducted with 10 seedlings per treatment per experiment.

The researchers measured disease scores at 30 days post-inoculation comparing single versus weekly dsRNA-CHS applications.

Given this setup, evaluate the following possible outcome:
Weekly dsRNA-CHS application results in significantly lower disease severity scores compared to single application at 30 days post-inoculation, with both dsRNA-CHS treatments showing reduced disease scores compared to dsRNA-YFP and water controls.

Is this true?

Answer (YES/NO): YES